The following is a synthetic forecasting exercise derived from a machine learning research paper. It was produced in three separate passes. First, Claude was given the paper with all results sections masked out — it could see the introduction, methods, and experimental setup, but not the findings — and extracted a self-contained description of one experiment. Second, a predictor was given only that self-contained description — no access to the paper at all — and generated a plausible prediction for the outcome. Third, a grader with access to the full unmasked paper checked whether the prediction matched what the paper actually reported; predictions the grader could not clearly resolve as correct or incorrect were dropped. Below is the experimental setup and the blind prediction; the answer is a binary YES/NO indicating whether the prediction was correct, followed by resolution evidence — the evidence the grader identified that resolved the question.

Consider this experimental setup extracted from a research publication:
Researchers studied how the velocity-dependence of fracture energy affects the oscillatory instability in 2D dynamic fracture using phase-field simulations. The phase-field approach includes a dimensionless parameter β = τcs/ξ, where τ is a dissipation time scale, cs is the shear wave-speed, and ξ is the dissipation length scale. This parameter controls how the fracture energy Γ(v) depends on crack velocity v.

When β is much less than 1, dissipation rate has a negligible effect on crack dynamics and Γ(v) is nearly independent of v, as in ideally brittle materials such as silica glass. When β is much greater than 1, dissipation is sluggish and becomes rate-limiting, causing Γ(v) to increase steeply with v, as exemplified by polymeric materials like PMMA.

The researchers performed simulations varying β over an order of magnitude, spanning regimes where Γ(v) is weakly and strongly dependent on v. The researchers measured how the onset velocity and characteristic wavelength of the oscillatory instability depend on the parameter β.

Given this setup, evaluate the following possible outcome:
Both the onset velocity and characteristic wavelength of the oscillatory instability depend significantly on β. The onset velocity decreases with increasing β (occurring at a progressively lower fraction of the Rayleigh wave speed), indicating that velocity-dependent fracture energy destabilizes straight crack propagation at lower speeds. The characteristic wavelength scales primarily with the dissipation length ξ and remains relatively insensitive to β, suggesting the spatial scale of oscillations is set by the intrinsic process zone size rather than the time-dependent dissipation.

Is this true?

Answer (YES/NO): NO